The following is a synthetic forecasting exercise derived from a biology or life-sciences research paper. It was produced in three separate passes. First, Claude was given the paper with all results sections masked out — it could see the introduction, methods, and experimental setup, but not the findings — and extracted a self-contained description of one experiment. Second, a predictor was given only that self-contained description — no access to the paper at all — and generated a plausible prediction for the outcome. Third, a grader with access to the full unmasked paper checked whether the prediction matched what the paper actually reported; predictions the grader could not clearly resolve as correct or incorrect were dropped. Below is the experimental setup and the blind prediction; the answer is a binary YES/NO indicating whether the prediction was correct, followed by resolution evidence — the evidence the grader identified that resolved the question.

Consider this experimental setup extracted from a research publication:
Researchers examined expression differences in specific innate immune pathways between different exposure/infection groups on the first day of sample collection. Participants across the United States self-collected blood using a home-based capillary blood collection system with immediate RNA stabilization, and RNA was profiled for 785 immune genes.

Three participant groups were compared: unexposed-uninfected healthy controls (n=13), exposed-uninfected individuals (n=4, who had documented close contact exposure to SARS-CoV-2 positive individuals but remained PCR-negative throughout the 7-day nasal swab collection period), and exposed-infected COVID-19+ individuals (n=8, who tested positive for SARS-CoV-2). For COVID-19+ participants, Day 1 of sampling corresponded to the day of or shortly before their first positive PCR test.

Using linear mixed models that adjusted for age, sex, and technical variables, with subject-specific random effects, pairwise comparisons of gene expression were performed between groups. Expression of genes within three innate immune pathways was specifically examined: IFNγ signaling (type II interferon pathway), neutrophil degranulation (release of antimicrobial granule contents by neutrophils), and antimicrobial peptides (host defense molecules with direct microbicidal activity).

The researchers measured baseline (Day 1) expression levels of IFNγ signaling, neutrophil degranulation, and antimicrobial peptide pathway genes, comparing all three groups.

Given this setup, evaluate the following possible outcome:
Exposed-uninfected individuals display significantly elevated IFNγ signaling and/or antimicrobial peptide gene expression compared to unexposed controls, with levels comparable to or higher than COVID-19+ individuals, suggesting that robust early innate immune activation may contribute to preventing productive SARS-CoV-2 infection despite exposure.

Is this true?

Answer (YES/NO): YES